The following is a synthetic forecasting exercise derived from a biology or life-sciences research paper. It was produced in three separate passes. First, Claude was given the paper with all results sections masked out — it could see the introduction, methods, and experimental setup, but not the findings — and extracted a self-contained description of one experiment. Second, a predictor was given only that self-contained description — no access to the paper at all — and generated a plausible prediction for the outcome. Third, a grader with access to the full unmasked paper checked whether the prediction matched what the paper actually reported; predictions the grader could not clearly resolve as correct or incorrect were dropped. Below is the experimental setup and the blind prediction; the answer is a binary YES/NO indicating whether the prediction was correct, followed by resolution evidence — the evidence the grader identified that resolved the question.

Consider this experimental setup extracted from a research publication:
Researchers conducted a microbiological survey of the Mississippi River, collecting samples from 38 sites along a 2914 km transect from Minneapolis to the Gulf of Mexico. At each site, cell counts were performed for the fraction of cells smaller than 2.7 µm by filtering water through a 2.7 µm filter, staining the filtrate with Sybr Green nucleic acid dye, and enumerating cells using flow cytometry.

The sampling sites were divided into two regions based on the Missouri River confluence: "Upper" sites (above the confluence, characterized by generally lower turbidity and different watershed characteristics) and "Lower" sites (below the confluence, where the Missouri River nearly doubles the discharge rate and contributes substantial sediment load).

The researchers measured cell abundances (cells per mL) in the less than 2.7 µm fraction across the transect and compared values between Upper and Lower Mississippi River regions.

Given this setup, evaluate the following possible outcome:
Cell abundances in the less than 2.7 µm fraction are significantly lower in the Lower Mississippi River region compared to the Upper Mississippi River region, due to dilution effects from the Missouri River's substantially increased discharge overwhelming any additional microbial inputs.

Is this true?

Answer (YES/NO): YES